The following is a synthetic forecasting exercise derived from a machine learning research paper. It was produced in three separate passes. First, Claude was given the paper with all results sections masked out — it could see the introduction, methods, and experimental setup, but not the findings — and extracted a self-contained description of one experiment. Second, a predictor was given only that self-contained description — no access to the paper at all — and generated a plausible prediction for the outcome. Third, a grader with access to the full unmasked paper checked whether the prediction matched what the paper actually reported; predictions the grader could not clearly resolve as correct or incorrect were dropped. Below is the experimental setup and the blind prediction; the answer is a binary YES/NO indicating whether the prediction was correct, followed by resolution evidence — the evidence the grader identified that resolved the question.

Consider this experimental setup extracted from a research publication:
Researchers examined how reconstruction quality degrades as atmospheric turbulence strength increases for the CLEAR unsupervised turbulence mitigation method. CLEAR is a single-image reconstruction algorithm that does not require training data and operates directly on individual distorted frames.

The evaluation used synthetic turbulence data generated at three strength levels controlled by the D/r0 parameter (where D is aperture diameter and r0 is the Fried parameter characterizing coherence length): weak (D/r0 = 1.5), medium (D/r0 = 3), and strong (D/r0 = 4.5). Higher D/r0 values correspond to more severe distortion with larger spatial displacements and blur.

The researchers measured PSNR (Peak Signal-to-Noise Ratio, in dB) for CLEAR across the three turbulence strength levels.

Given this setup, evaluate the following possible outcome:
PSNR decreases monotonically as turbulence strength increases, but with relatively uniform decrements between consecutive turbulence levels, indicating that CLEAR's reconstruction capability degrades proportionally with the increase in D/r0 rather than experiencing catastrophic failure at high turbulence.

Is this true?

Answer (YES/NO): NO